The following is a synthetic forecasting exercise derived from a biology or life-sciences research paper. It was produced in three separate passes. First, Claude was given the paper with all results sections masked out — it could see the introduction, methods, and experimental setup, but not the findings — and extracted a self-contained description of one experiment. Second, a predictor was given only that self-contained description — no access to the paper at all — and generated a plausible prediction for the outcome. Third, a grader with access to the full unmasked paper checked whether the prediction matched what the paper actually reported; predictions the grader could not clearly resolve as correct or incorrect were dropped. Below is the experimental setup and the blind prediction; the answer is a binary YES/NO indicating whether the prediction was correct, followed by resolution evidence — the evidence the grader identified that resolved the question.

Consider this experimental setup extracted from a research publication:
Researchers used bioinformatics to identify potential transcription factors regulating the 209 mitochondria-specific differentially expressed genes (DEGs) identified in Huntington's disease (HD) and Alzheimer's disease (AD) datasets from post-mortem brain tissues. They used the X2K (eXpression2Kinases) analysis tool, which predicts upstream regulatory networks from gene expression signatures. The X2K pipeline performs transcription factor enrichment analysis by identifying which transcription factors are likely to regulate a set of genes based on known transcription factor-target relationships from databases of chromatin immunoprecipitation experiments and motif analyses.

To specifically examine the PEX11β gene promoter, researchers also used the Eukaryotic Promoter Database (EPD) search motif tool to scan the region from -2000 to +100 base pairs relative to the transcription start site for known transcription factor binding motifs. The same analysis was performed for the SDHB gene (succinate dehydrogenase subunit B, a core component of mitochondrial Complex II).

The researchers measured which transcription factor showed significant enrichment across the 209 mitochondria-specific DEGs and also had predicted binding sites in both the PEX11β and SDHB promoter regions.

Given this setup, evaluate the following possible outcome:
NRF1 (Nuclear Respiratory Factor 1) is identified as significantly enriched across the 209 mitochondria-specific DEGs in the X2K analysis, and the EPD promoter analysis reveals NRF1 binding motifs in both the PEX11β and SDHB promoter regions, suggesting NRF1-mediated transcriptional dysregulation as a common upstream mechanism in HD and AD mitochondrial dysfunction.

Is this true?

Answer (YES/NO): NO